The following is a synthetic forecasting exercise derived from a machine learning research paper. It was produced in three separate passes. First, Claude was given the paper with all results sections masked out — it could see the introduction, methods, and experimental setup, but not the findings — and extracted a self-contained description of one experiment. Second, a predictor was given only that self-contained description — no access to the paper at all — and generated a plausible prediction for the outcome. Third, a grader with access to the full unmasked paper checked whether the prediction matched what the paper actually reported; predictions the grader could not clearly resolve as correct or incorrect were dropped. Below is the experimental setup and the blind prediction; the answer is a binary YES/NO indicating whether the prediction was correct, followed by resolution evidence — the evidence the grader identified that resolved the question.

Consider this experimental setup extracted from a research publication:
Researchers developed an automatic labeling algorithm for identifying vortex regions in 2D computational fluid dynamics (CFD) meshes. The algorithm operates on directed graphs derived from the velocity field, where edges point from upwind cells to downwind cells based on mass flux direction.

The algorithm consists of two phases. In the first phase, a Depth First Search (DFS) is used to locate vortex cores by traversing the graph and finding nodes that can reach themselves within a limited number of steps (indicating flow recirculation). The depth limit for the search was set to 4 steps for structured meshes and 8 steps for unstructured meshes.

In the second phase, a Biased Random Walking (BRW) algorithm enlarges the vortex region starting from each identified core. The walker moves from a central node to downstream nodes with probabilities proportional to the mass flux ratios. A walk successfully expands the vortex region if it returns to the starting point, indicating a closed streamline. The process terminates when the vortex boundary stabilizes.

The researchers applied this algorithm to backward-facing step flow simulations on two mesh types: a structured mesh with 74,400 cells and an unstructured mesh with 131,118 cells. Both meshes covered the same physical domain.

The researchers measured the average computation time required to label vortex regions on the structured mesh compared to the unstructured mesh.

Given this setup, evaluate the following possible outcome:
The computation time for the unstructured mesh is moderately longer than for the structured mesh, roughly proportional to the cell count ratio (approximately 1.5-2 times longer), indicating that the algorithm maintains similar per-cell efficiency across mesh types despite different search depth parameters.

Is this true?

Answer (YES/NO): NO